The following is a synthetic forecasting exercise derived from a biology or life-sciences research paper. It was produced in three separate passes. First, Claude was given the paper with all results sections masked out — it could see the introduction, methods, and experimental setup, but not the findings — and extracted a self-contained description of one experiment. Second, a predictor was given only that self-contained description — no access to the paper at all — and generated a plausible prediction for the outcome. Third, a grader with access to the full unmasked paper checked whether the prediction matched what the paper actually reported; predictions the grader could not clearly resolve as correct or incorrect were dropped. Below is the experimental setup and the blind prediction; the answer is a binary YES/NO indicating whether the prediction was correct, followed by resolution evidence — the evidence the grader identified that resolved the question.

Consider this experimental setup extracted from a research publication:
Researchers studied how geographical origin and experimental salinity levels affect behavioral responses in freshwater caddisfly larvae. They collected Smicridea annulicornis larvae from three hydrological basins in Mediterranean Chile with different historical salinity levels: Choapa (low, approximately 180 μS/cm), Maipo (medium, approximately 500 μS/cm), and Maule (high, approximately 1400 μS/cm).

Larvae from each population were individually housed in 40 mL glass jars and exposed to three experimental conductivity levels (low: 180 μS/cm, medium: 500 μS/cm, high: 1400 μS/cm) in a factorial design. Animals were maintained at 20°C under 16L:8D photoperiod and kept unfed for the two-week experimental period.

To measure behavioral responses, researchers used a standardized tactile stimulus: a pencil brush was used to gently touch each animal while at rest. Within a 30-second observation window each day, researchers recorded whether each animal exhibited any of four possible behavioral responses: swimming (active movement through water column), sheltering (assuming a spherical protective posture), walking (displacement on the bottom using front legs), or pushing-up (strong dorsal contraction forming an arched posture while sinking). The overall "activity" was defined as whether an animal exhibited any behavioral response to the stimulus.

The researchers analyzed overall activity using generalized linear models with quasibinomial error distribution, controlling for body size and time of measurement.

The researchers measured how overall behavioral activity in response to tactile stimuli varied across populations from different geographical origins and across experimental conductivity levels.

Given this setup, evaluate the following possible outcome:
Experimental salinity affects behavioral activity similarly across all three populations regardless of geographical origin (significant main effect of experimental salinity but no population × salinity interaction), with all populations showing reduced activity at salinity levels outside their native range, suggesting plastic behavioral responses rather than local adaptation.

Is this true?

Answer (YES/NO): NO